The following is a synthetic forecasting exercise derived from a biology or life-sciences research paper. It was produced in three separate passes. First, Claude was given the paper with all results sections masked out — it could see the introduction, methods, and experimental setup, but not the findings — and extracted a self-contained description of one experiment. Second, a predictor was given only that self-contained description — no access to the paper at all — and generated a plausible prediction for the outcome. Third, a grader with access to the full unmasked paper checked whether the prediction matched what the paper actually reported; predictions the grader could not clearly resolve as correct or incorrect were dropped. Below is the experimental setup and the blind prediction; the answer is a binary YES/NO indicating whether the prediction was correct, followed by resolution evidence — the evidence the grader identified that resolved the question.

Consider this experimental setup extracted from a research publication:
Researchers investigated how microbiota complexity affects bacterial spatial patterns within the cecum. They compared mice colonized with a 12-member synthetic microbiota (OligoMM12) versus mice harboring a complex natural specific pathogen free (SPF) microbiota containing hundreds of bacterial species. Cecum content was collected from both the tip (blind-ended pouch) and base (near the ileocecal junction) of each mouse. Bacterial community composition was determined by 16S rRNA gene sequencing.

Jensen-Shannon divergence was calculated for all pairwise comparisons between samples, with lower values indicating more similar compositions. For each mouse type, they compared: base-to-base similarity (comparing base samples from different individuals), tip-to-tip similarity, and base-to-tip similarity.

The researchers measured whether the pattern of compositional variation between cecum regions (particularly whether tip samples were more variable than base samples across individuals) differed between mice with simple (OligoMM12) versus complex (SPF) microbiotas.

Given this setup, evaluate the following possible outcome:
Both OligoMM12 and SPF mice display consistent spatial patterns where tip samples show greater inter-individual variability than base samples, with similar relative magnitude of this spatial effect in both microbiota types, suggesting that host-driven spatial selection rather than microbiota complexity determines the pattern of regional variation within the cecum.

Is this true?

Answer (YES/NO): NO